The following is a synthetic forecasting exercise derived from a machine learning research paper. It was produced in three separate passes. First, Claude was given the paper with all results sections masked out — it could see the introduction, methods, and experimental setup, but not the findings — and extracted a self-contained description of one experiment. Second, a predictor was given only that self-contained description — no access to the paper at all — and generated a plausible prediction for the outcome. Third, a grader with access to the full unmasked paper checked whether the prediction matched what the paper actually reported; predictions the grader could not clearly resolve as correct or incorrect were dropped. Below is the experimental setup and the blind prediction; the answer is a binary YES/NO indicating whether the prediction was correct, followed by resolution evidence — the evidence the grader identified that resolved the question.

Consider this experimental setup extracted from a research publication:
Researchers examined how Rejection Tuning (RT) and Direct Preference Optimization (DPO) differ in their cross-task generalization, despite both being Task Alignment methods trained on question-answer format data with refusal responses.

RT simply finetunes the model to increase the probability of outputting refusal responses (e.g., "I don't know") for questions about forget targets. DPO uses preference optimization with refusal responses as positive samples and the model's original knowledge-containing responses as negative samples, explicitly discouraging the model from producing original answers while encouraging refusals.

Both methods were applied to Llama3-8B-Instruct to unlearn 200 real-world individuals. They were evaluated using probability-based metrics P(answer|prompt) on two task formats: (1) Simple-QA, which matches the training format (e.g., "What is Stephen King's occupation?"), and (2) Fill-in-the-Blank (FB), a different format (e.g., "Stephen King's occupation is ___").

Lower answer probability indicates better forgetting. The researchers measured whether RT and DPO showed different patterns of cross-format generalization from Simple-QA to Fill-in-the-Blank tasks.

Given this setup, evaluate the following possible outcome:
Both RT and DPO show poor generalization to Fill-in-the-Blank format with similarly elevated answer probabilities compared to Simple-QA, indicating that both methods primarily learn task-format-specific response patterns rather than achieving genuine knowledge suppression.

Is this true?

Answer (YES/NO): YES